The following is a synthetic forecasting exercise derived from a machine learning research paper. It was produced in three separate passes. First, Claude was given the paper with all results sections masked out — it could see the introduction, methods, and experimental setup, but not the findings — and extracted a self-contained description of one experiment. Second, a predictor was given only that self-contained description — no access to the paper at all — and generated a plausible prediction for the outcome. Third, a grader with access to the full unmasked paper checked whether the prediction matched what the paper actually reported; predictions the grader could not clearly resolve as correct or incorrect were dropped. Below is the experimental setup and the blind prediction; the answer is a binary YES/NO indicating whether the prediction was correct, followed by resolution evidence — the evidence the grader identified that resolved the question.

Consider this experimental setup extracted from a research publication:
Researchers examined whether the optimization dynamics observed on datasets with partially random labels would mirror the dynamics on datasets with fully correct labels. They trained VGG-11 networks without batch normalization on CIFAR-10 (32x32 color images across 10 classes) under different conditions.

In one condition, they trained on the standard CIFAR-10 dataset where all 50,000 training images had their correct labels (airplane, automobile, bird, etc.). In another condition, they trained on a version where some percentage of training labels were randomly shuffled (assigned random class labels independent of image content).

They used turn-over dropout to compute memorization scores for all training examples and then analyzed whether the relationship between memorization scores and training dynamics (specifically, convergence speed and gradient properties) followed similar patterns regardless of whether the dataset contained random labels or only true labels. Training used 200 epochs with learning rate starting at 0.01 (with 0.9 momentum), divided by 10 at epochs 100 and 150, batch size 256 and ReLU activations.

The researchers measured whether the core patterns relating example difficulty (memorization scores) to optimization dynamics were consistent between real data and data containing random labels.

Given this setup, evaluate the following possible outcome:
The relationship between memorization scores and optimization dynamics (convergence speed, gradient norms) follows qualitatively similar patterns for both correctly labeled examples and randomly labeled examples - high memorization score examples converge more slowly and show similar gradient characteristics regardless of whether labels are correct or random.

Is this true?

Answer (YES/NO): YES